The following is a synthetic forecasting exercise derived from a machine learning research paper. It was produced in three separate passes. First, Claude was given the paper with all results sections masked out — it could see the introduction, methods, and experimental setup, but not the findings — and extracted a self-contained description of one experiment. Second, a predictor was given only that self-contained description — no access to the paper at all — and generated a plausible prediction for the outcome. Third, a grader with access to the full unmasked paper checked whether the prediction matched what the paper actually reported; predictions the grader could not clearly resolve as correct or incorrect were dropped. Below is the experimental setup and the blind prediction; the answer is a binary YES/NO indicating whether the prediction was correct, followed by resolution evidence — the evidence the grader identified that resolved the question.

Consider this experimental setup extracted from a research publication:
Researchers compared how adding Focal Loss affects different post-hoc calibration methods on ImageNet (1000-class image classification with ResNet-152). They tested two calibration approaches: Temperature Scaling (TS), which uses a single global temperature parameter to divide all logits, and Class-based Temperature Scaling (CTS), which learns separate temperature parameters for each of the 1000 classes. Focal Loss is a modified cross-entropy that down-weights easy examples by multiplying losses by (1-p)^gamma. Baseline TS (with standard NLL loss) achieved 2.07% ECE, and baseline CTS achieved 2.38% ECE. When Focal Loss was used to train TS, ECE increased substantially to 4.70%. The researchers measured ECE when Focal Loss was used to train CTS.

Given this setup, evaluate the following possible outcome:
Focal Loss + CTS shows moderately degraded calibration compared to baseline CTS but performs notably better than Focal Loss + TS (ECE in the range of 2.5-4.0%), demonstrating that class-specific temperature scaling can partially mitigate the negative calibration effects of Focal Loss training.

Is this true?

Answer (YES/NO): NO